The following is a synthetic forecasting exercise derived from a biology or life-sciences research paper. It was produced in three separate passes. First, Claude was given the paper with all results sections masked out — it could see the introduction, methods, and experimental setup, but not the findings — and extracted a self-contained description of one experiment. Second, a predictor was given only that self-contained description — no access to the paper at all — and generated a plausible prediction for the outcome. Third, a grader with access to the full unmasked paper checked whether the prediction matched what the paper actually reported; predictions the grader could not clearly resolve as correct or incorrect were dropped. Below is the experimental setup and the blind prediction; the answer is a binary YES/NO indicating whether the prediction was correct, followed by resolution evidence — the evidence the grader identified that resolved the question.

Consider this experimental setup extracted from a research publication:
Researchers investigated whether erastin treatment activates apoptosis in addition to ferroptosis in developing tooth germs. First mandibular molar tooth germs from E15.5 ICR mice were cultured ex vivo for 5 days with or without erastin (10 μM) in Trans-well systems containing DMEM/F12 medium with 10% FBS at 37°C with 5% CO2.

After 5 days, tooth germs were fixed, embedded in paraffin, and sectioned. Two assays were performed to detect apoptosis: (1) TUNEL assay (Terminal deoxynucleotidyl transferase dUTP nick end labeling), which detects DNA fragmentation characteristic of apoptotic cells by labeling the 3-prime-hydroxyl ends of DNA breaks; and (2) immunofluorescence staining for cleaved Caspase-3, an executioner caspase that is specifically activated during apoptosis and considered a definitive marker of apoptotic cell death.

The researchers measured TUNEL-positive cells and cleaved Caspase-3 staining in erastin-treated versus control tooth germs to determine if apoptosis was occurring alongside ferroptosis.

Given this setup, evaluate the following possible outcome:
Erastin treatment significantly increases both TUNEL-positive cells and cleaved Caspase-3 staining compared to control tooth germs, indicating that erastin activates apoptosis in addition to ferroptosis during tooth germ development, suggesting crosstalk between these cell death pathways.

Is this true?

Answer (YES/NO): NO